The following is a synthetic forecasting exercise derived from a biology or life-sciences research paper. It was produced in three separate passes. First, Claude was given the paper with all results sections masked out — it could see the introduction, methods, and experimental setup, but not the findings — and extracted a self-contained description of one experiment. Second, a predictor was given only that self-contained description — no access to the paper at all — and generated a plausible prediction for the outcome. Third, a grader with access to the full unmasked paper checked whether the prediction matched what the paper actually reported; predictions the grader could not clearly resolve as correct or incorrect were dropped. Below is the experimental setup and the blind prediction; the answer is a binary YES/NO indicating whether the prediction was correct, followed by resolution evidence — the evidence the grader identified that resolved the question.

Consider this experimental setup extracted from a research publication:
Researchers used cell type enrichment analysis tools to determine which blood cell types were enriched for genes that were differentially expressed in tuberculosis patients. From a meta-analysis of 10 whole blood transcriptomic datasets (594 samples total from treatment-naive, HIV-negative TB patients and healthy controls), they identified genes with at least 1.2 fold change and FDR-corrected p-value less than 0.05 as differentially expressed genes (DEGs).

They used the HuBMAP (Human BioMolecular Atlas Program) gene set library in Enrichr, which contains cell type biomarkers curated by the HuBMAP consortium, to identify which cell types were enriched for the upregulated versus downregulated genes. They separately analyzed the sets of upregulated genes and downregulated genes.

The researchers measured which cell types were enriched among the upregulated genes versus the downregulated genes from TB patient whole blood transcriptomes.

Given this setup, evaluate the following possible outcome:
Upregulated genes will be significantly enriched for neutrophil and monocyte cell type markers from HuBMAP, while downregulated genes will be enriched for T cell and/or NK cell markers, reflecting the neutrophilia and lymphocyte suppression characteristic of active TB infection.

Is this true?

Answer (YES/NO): NO